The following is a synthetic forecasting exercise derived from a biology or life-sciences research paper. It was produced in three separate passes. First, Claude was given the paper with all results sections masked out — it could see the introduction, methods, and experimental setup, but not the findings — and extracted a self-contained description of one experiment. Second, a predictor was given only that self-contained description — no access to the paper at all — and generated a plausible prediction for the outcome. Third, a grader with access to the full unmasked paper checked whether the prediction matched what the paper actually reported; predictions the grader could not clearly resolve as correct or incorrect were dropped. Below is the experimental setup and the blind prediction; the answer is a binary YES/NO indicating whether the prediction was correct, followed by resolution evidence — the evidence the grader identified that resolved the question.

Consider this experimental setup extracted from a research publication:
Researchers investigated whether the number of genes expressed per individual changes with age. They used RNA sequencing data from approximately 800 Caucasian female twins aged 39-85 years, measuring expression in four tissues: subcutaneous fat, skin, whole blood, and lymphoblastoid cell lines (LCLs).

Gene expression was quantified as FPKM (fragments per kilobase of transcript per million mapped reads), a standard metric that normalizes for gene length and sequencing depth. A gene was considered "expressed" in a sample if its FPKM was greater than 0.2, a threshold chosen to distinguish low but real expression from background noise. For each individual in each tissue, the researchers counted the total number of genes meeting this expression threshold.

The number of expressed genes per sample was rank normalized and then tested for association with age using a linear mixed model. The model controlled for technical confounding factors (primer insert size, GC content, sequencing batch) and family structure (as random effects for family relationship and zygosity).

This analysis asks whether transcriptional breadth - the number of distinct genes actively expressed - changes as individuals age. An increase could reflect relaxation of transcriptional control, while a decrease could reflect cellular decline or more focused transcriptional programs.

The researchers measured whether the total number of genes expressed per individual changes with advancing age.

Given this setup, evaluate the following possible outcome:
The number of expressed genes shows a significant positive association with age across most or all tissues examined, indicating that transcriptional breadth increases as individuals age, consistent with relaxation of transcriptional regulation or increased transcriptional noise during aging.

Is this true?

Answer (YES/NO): NO